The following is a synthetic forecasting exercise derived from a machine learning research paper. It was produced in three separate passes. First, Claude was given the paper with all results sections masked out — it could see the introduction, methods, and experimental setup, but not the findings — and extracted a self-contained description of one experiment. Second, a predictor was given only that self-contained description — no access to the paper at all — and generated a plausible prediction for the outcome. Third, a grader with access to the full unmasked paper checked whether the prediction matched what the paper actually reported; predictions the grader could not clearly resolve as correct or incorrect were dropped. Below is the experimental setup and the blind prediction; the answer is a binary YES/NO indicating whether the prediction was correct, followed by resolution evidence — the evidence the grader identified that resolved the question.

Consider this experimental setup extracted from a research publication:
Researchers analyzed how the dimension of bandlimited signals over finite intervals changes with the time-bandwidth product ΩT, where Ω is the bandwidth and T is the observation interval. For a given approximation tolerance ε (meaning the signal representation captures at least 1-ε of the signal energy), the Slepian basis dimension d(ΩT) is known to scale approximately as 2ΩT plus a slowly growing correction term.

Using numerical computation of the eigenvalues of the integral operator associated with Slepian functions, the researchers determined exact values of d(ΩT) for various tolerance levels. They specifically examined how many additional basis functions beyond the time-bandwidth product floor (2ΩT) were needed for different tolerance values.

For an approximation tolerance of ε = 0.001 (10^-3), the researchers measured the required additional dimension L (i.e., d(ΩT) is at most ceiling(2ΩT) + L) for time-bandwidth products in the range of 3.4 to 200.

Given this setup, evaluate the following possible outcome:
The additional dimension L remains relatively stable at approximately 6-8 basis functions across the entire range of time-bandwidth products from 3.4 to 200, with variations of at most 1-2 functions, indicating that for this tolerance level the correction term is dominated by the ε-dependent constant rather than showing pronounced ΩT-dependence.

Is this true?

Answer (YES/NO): NO